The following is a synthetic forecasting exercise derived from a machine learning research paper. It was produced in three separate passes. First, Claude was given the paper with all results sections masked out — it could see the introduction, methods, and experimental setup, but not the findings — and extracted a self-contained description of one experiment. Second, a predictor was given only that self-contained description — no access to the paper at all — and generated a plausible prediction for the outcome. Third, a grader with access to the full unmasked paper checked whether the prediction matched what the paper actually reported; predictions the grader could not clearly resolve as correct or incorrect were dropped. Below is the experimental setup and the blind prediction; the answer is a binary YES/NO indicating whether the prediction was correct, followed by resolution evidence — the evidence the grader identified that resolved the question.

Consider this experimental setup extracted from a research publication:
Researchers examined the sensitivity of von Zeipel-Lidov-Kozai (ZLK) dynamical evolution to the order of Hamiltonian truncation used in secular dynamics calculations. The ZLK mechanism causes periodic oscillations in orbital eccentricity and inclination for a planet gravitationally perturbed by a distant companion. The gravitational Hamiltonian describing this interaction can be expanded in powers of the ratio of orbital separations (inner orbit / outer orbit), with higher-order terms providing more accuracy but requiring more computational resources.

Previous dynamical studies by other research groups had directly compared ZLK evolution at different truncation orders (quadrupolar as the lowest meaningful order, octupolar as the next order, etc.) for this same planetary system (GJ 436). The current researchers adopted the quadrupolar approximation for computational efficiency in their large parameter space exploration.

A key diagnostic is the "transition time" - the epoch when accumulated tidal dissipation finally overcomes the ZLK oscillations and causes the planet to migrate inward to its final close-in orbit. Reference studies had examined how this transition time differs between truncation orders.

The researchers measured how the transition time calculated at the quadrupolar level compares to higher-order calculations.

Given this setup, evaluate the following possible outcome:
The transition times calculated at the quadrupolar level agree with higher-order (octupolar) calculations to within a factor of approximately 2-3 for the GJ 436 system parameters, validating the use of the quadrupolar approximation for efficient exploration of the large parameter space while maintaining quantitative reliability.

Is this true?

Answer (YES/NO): NO